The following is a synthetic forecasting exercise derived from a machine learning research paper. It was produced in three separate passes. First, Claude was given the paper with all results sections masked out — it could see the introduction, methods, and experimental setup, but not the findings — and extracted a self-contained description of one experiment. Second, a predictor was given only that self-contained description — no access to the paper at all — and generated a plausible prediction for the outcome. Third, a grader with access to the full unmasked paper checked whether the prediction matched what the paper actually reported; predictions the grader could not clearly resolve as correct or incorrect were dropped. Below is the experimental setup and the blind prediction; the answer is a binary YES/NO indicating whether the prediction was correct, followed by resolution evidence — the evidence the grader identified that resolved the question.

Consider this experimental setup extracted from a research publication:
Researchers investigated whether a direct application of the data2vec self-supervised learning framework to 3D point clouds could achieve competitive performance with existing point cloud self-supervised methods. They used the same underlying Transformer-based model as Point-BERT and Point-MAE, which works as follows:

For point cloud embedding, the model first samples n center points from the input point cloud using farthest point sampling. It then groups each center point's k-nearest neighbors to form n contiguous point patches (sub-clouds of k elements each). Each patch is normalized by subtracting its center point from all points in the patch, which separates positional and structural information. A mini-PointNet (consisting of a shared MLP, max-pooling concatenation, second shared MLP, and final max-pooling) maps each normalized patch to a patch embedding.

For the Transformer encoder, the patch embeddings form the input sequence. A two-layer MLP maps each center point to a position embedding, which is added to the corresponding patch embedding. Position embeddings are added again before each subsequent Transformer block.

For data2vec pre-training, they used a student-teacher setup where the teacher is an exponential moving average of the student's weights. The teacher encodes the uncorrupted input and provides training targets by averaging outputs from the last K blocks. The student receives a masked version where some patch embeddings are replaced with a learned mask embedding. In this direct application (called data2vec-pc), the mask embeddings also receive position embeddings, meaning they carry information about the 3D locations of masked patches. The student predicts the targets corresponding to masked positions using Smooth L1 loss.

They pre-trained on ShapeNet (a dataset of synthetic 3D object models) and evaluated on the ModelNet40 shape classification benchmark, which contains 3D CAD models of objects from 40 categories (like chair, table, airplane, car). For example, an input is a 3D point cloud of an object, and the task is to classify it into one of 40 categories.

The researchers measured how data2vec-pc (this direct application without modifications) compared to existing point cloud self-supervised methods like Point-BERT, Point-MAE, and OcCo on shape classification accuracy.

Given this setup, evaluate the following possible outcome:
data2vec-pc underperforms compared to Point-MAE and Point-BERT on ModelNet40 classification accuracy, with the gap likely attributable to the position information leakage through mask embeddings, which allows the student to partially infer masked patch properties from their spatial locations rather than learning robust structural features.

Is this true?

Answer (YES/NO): NO